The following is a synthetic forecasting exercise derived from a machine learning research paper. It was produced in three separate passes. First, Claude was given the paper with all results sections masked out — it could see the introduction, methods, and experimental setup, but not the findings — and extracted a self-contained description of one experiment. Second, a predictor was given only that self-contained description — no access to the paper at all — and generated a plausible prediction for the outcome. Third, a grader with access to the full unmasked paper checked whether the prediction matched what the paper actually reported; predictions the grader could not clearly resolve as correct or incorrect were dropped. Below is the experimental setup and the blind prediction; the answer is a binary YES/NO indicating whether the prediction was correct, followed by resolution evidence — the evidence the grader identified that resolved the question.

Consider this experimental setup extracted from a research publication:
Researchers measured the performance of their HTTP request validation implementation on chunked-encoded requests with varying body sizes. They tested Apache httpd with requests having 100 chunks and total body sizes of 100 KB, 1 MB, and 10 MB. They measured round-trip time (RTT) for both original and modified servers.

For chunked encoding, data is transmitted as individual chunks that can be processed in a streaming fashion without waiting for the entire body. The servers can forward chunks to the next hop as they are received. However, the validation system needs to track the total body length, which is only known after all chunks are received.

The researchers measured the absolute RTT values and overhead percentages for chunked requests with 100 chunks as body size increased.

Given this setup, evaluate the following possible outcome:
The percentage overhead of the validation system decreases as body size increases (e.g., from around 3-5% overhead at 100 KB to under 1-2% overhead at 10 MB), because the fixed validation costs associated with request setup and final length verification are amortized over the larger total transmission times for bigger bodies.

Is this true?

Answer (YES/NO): NO